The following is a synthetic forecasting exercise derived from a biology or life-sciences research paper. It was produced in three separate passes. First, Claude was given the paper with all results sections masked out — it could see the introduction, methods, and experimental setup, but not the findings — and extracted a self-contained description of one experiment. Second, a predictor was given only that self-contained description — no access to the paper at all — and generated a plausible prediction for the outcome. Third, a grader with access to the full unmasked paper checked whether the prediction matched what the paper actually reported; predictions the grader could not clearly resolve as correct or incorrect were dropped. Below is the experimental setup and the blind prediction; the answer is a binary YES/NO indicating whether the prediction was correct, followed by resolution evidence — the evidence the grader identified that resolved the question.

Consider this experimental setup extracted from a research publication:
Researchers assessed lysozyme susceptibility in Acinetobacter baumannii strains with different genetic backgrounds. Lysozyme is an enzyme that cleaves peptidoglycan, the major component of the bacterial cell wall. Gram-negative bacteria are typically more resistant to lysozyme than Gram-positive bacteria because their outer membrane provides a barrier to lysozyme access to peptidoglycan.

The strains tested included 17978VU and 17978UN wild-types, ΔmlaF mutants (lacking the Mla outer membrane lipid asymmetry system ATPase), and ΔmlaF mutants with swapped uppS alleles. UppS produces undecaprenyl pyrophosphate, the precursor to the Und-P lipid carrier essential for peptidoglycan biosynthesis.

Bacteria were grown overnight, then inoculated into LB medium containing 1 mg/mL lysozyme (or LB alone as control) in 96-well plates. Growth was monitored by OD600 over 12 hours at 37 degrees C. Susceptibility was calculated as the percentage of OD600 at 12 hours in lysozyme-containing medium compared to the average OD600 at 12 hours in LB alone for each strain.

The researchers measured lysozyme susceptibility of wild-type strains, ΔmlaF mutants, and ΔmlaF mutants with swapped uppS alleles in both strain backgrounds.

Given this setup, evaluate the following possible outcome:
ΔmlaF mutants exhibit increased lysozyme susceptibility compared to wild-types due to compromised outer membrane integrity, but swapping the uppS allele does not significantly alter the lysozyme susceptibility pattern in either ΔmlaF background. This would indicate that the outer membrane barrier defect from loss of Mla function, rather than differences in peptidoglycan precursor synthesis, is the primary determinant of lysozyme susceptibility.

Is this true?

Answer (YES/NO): NO